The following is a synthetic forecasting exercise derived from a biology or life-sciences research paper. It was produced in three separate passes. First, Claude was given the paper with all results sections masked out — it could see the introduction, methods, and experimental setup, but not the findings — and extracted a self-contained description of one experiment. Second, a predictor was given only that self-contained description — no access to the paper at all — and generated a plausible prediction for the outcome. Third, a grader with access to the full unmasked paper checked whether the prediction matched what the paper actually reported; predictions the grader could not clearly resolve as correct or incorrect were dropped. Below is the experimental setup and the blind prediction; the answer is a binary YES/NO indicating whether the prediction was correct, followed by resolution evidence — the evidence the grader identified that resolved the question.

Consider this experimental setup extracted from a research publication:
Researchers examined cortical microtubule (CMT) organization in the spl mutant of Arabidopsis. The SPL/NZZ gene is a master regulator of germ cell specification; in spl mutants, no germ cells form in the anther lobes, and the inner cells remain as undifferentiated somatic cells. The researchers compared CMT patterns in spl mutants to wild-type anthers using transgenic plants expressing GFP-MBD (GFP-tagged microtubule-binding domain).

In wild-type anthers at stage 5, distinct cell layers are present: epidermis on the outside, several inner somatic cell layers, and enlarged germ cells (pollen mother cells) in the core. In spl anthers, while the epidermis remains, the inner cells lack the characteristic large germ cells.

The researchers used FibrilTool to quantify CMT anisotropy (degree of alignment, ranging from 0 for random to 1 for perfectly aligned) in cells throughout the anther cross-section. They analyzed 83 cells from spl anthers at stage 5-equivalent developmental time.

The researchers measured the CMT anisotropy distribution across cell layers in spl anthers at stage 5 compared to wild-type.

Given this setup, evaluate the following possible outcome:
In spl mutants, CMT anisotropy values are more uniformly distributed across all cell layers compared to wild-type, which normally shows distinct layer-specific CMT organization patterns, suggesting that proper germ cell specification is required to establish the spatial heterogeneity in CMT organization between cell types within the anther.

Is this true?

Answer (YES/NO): YES